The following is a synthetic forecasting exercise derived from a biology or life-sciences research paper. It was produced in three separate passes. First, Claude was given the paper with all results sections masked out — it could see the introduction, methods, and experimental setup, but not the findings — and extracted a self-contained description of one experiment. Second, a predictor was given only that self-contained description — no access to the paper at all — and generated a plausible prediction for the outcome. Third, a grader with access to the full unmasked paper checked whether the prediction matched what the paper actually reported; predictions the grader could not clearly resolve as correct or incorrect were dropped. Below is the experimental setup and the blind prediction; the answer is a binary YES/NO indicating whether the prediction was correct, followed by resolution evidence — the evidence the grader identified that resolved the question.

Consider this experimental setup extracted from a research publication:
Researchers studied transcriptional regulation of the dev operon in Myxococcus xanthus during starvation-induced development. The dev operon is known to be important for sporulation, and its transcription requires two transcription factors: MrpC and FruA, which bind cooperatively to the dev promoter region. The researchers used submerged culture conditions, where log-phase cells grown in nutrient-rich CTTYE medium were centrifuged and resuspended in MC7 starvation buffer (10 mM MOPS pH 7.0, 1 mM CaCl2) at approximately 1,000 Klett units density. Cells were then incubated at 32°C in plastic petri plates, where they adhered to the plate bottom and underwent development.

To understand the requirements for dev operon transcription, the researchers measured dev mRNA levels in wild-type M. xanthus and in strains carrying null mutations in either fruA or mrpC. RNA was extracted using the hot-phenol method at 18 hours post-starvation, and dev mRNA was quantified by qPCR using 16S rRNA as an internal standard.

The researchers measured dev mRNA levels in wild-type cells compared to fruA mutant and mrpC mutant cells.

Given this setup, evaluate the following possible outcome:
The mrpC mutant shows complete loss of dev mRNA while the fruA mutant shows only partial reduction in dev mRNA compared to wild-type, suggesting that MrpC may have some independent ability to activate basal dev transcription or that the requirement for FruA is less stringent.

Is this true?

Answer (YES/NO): NO